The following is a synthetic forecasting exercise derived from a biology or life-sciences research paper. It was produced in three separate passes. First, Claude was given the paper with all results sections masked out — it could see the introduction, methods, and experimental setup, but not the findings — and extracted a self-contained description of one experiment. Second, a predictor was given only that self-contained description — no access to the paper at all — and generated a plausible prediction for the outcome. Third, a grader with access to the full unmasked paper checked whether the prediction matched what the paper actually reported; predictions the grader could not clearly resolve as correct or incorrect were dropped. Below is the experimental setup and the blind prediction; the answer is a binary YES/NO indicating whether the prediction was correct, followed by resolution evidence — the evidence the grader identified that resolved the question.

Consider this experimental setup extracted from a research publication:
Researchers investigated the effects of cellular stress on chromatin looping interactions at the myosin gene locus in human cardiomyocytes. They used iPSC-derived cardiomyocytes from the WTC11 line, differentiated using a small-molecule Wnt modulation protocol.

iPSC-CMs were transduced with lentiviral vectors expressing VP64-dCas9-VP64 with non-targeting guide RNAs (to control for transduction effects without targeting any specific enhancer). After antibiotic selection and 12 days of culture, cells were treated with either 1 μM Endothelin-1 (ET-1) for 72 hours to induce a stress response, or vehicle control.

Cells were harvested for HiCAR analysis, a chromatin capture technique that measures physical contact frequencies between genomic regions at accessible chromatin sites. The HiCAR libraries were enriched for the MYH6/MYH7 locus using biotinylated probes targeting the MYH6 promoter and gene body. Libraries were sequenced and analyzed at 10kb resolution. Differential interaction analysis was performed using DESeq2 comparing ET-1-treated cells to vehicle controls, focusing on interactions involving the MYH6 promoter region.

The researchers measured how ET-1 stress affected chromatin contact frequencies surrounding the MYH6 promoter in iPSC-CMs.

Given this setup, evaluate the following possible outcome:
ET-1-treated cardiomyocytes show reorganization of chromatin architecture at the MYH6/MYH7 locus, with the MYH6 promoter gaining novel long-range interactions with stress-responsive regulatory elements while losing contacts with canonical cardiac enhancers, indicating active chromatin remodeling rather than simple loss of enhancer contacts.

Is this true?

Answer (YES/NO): NO